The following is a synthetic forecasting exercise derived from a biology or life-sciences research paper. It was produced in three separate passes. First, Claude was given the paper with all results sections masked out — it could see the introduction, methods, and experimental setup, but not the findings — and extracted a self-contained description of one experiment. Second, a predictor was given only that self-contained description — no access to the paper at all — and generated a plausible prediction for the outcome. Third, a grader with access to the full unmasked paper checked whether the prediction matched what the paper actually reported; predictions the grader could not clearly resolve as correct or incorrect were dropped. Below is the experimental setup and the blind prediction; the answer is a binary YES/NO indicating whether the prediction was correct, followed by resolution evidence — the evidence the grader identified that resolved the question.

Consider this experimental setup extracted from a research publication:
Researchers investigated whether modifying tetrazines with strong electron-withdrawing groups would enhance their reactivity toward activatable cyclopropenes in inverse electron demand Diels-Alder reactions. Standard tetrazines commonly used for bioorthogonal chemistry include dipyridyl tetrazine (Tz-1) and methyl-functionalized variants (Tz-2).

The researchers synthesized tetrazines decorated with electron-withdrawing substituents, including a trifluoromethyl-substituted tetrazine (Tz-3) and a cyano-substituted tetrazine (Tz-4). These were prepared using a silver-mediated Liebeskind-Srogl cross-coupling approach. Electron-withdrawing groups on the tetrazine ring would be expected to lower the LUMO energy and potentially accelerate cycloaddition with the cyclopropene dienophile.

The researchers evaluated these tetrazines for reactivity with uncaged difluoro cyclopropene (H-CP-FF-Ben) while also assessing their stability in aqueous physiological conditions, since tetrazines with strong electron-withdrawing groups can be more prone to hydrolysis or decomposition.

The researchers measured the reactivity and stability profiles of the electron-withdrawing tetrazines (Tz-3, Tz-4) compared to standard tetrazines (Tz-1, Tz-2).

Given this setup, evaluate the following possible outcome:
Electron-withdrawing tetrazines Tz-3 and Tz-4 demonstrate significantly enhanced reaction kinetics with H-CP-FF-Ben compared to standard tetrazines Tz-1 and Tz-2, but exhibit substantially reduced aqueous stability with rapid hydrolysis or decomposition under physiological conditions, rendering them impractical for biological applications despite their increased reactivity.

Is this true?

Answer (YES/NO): NO